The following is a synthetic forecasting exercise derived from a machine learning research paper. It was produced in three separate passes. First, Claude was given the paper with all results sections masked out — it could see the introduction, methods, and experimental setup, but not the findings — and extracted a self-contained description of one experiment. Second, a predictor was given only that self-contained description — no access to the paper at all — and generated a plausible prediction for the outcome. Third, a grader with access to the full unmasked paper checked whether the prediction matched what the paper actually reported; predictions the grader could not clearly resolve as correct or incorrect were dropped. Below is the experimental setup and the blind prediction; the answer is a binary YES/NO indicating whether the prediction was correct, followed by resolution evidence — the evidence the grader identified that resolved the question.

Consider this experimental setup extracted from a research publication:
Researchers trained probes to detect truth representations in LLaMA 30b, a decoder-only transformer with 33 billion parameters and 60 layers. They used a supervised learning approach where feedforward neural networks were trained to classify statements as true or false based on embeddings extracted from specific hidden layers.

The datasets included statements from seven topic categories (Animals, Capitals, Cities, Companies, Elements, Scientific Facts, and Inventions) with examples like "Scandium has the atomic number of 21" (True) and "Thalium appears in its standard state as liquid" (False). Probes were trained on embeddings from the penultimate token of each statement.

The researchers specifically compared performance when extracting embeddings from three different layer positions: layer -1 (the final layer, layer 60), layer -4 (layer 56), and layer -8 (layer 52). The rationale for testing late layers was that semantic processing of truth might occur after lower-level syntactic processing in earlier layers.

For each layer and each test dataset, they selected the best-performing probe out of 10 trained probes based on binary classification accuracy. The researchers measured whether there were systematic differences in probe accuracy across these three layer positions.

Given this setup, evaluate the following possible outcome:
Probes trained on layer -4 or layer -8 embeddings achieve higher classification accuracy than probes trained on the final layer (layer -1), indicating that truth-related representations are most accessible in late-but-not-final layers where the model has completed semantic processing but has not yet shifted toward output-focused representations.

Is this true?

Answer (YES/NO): NO